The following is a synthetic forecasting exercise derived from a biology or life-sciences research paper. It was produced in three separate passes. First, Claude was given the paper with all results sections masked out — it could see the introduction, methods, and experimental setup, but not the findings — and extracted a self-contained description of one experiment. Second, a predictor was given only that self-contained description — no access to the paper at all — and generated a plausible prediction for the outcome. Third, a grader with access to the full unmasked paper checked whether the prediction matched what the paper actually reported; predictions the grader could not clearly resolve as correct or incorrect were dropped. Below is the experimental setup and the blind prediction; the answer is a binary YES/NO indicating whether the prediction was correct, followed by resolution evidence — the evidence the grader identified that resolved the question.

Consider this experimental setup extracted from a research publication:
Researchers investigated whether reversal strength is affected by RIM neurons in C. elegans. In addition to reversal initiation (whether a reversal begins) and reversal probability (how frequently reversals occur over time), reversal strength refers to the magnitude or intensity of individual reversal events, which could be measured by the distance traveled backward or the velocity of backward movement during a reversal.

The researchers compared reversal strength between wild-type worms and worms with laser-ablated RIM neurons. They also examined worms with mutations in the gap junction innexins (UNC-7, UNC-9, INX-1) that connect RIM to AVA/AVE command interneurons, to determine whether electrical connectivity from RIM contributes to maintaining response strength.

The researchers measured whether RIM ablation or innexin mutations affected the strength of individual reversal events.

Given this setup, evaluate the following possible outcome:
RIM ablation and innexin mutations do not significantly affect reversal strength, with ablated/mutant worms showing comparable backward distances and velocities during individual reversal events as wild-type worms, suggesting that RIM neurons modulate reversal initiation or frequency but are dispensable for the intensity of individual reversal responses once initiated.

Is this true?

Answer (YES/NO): NO